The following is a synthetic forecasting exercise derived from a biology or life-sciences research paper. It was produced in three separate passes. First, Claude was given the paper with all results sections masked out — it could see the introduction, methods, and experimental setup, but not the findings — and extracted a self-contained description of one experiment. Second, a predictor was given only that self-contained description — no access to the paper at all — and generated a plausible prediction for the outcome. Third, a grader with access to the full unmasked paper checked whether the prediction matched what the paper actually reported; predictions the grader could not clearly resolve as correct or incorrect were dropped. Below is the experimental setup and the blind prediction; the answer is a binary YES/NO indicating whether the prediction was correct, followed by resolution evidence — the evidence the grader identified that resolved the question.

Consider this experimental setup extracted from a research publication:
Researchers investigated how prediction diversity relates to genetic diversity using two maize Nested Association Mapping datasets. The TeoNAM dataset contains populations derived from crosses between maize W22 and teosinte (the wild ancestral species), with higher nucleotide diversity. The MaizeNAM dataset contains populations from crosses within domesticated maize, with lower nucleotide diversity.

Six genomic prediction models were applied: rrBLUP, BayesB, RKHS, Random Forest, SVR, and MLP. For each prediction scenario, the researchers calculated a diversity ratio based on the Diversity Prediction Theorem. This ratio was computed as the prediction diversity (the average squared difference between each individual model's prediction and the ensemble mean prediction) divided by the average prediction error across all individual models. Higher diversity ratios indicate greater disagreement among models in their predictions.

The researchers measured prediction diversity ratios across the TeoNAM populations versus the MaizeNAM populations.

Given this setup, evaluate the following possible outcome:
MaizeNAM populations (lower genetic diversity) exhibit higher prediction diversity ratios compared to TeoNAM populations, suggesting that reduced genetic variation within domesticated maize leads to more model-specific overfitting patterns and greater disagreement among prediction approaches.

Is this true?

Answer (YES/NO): NO